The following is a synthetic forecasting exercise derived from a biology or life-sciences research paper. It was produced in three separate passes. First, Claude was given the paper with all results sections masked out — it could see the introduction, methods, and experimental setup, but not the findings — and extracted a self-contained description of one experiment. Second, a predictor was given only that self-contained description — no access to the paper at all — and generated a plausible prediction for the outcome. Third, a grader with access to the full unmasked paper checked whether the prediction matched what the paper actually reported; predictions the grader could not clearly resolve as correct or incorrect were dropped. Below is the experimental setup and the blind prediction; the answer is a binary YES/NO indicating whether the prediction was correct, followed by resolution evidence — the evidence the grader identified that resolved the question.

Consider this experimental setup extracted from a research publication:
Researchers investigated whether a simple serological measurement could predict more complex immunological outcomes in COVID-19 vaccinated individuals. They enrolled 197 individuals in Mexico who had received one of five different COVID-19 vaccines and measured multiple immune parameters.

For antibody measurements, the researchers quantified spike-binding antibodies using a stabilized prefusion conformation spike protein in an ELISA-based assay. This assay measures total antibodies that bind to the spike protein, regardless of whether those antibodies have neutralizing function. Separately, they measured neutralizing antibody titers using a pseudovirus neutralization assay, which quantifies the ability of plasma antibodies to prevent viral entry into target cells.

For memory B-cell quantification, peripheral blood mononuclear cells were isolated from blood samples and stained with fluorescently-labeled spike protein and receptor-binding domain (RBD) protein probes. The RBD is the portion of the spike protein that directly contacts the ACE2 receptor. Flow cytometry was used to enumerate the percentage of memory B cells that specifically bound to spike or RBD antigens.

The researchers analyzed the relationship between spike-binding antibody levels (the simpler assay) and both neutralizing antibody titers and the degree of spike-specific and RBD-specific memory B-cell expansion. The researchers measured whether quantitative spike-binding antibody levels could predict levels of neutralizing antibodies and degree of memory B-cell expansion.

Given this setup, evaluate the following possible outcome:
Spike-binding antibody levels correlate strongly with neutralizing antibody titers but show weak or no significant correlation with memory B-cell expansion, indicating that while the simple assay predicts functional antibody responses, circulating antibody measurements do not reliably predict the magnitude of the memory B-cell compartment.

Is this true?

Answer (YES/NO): NO